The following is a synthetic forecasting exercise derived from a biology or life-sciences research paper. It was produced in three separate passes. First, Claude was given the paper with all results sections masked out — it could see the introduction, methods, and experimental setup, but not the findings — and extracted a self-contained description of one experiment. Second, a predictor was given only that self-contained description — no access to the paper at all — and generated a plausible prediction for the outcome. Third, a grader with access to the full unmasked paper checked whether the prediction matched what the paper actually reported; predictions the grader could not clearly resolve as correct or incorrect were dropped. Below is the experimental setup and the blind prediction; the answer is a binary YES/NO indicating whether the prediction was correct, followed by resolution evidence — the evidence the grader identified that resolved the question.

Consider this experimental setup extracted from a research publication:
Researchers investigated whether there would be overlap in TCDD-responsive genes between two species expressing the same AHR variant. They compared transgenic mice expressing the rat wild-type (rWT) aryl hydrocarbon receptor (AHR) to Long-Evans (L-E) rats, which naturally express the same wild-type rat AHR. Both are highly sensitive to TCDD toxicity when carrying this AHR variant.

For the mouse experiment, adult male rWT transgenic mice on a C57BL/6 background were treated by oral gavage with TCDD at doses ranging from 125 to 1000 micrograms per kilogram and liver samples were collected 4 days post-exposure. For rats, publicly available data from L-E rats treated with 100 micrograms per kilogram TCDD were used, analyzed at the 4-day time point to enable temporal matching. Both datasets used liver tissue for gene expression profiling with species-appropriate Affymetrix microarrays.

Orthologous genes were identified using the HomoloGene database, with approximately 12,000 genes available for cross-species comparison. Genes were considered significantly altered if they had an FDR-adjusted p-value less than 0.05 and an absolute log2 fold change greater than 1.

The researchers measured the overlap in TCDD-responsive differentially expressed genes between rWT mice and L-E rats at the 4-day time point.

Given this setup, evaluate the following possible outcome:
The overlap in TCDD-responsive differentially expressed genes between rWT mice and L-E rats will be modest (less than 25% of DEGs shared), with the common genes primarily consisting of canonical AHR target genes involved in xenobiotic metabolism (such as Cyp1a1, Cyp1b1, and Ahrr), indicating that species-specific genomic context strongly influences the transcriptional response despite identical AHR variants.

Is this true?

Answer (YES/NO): YES